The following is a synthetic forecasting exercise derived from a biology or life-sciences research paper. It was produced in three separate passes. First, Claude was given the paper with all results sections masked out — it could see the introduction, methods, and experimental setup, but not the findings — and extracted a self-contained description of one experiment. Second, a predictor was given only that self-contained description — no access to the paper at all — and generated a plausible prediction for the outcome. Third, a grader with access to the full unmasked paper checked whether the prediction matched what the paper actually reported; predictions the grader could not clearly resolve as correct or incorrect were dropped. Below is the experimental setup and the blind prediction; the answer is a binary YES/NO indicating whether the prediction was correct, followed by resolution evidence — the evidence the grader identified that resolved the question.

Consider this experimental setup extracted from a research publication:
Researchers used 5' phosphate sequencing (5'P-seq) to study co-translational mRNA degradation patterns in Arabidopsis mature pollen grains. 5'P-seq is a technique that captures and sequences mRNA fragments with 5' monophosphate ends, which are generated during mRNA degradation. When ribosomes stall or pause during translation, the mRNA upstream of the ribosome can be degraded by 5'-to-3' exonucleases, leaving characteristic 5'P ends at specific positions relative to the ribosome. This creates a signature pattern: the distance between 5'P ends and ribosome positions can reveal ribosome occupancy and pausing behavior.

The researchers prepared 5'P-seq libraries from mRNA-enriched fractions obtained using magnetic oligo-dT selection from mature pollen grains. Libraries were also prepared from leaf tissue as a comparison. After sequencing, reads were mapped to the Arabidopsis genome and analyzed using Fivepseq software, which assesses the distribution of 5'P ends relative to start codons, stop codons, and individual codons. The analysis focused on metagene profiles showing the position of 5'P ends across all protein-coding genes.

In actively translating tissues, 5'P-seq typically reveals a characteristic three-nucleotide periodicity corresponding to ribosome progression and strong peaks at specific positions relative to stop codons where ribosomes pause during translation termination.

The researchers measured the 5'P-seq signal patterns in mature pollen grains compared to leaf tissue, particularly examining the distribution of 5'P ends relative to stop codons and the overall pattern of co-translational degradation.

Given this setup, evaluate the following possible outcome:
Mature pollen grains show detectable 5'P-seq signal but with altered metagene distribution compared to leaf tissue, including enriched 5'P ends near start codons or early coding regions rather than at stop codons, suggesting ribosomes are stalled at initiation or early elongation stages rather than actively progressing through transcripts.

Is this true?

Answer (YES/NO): NO